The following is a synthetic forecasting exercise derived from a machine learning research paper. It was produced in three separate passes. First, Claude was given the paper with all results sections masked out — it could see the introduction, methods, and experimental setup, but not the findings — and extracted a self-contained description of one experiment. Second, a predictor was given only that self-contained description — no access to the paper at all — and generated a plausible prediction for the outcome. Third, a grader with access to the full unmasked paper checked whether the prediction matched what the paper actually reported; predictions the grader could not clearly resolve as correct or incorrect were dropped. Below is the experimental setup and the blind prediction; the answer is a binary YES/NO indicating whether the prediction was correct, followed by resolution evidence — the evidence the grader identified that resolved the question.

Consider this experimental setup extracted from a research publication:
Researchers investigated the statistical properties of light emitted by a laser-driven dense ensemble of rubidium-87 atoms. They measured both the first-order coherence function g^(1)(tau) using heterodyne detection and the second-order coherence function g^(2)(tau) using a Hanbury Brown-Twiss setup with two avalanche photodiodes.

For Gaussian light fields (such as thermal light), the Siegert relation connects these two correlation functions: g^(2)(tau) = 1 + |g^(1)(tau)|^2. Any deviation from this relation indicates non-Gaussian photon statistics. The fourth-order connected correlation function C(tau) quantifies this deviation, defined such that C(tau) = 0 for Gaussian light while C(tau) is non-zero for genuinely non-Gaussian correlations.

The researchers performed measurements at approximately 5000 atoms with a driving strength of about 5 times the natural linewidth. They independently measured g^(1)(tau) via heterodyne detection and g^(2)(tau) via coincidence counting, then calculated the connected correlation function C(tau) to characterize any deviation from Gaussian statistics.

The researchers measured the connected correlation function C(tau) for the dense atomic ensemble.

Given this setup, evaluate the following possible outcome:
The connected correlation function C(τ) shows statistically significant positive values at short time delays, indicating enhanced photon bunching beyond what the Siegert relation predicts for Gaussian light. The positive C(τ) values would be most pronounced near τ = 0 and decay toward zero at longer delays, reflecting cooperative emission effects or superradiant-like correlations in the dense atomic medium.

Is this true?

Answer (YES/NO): NO